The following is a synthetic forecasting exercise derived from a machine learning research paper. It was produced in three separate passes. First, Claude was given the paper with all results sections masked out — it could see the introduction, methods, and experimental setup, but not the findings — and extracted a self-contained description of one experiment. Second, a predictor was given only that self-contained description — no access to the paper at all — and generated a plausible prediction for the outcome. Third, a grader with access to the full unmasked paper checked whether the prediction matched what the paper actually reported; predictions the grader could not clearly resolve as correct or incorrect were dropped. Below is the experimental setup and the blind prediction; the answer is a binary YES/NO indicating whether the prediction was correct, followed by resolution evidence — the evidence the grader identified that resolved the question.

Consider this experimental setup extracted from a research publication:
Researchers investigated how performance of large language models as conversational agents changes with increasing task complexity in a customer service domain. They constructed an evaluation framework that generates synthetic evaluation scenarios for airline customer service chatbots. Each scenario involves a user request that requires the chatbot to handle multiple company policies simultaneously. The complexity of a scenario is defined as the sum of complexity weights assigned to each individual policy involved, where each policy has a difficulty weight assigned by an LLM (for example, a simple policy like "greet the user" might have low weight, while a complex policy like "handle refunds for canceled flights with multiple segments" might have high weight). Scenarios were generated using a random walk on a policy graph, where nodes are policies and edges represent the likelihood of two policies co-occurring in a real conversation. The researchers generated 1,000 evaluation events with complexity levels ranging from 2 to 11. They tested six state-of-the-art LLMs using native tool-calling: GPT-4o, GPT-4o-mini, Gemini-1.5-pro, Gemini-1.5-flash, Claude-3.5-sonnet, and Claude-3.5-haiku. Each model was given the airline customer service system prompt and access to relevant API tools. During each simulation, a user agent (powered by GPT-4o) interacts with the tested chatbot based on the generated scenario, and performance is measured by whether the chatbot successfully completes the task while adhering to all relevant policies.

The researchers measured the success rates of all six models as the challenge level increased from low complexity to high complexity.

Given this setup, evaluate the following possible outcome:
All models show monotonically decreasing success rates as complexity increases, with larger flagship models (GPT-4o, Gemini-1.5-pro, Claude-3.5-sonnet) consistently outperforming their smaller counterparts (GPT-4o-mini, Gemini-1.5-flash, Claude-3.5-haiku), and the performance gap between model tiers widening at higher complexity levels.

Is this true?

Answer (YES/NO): NO